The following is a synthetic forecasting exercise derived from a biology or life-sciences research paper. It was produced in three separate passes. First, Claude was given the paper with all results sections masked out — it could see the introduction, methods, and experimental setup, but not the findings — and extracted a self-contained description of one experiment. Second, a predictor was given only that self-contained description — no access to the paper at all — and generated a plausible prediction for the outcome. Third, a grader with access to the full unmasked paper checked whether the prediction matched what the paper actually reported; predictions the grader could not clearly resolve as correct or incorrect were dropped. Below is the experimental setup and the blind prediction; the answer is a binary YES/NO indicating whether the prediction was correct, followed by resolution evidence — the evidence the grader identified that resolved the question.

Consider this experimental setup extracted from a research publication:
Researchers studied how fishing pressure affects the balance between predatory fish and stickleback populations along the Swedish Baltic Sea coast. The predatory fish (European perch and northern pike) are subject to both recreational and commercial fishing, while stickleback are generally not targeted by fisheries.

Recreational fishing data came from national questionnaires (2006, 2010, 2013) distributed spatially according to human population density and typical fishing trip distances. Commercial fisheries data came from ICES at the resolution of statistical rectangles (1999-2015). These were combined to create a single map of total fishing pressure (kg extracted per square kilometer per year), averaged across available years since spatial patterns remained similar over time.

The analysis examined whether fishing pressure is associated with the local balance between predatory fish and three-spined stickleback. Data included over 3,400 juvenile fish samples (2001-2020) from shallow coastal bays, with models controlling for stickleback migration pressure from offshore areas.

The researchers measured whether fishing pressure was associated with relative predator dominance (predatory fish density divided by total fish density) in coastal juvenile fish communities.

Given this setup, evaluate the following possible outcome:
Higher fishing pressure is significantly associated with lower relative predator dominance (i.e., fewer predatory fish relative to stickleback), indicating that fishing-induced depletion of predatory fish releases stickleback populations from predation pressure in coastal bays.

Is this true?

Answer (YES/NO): NO